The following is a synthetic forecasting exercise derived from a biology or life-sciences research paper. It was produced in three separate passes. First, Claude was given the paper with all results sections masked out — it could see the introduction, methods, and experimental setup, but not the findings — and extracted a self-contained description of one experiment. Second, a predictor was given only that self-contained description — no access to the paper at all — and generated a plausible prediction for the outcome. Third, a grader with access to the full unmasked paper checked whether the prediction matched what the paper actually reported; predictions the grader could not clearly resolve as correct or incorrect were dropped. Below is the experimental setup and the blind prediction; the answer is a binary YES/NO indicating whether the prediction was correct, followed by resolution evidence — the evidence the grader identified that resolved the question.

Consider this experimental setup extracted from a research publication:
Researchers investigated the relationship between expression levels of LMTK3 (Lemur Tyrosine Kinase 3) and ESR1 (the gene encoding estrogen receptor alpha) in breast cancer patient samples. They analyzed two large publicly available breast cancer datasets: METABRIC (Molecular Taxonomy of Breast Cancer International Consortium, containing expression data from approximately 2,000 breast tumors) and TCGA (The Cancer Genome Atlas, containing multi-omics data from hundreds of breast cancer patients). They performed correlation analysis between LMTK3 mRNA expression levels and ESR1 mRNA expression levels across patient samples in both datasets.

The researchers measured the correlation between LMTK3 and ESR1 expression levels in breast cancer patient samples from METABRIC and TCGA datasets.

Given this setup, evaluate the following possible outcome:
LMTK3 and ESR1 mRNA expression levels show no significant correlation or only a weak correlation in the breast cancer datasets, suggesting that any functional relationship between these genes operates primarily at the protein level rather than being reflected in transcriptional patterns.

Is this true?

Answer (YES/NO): NO